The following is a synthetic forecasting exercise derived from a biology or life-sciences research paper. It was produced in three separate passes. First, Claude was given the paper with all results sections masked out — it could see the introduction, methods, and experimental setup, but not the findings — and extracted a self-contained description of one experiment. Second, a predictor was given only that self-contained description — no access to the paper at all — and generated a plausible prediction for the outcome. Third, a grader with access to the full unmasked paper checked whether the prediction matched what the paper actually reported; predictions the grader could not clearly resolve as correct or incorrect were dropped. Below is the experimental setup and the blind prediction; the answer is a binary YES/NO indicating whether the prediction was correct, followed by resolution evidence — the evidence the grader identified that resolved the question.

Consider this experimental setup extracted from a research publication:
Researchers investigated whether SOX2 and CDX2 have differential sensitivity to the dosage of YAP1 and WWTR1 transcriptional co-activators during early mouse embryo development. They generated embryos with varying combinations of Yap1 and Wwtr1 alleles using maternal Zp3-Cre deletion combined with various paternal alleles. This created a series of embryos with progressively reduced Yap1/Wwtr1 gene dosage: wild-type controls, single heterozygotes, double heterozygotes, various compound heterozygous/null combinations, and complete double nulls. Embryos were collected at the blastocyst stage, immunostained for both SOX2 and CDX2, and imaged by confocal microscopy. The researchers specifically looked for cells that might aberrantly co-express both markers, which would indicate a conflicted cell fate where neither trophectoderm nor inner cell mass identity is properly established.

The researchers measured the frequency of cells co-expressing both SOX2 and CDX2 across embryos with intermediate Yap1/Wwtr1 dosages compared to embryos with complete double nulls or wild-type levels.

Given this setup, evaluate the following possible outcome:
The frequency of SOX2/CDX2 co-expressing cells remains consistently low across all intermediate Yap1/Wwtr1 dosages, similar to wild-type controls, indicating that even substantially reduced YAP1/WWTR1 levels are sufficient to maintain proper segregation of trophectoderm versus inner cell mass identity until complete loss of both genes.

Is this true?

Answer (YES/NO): NO